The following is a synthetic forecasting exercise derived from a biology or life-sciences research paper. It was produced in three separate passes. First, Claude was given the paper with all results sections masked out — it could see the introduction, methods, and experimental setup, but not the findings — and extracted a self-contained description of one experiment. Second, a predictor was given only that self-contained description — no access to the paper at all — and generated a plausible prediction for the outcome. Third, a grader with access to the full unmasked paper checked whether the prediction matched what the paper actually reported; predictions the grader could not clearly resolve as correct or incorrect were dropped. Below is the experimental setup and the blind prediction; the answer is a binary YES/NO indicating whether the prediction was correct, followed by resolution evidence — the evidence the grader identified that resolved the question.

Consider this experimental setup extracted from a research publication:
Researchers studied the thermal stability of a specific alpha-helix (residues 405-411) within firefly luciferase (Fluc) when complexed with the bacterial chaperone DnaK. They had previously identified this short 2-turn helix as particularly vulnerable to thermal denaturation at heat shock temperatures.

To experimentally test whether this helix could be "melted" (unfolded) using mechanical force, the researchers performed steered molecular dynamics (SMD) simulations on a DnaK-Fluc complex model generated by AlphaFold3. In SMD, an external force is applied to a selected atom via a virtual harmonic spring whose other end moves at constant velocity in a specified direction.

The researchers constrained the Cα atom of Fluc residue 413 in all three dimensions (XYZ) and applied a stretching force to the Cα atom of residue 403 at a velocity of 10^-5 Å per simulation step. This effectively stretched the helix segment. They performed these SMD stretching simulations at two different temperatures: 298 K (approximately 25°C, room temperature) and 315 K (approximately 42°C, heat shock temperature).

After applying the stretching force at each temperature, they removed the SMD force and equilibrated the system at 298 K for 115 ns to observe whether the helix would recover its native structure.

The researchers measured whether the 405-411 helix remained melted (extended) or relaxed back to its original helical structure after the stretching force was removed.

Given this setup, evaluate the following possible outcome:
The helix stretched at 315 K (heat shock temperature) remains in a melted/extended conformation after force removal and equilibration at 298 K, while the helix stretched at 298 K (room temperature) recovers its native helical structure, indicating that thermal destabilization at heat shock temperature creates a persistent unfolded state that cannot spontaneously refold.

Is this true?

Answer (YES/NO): YES